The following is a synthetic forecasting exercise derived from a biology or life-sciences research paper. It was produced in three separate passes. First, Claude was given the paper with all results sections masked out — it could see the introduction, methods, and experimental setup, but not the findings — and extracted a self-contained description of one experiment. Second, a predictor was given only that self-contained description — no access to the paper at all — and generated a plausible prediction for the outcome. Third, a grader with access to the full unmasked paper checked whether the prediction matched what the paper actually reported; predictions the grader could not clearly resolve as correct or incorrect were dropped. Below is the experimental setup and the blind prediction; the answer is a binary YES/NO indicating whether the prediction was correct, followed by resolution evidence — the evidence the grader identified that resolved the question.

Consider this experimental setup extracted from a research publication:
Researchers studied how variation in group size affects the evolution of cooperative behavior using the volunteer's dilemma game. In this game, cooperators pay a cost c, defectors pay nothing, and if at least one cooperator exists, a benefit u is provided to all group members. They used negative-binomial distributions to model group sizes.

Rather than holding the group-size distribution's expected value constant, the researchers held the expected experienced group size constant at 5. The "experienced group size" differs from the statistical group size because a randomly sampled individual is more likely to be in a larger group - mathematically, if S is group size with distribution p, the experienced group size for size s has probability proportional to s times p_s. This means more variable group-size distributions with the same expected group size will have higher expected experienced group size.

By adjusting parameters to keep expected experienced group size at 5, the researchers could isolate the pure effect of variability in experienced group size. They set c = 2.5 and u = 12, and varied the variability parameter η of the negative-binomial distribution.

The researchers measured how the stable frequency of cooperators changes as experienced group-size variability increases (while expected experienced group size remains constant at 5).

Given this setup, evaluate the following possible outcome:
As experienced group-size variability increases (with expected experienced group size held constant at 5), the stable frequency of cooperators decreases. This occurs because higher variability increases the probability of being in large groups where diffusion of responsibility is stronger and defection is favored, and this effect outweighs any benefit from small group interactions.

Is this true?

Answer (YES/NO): NO